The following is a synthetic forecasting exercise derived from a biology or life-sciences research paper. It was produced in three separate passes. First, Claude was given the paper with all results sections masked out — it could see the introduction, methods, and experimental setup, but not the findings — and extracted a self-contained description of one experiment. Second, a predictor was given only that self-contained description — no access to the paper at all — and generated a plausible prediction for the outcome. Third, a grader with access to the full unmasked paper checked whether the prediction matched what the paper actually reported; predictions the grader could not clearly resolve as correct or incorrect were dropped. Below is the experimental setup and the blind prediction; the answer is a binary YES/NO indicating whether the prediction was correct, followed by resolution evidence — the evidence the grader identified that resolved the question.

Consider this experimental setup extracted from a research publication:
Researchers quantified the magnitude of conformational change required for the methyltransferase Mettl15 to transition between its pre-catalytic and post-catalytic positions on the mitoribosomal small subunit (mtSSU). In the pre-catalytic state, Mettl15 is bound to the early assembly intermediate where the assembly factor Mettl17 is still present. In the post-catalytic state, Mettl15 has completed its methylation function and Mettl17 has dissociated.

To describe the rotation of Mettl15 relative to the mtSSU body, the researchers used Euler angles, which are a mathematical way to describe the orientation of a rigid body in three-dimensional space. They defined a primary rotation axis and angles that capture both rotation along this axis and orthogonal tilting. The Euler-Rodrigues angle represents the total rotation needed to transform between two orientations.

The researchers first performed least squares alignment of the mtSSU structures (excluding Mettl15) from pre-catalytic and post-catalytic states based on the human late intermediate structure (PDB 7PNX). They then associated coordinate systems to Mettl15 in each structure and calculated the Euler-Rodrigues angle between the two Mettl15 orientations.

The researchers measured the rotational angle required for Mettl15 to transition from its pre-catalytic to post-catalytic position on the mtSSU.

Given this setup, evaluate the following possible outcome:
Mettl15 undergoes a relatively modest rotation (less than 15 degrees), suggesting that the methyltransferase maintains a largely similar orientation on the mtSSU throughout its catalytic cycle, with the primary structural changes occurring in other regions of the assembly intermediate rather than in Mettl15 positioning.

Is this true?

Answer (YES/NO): NO